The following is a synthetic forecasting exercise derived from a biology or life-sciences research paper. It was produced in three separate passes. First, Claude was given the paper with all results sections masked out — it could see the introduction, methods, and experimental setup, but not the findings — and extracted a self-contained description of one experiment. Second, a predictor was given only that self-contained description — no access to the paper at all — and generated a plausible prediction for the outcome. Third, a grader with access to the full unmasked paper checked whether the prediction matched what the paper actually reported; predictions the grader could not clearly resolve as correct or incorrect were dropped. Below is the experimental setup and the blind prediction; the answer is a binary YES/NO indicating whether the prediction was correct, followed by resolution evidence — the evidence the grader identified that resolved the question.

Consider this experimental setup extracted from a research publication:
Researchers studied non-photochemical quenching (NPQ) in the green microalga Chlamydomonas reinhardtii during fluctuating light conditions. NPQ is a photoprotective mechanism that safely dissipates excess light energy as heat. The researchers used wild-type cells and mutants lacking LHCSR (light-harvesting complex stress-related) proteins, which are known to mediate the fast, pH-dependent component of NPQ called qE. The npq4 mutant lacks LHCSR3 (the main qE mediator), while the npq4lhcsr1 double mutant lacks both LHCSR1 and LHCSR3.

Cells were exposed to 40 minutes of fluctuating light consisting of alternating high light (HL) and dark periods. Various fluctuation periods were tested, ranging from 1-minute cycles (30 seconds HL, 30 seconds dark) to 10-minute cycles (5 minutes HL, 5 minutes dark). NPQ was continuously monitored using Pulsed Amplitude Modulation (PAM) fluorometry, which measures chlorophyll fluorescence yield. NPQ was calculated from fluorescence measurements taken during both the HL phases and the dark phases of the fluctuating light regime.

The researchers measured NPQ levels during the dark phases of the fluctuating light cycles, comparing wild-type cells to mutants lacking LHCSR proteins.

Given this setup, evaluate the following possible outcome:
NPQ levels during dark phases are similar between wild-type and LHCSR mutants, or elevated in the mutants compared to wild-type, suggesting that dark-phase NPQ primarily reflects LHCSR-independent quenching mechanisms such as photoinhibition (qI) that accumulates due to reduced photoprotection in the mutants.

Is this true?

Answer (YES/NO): NO